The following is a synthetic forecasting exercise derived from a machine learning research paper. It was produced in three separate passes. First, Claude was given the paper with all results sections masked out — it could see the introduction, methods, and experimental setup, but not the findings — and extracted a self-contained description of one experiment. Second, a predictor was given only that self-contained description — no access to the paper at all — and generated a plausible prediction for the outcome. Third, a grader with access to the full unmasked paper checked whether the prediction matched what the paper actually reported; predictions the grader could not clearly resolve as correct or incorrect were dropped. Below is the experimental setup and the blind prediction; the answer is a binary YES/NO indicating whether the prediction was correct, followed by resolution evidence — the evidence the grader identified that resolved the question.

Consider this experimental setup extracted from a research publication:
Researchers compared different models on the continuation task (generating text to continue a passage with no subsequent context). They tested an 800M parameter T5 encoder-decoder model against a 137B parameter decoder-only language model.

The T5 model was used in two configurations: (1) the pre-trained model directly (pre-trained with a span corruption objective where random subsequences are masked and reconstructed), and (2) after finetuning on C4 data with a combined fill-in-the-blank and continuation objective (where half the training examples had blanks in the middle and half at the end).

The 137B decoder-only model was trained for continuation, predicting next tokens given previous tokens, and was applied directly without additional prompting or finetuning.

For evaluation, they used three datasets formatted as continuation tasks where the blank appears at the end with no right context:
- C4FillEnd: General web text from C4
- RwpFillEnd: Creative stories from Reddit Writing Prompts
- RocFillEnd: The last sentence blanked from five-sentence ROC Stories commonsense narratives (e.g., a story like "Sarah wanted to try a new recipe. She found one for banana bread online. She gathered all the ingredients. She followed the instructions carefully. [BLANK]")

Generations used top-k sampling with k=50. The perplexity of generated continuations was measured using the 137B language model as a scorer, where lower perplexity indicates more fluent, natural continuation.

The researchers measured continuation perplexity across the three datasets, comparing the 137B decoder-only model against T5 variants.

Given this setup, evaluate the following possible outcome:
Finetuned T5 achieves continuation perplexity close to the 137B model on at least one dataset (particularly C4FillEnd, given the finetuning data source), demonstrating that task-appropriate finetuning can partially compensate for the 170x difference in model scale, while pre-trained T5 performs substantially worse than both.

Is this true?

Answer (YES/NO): NO